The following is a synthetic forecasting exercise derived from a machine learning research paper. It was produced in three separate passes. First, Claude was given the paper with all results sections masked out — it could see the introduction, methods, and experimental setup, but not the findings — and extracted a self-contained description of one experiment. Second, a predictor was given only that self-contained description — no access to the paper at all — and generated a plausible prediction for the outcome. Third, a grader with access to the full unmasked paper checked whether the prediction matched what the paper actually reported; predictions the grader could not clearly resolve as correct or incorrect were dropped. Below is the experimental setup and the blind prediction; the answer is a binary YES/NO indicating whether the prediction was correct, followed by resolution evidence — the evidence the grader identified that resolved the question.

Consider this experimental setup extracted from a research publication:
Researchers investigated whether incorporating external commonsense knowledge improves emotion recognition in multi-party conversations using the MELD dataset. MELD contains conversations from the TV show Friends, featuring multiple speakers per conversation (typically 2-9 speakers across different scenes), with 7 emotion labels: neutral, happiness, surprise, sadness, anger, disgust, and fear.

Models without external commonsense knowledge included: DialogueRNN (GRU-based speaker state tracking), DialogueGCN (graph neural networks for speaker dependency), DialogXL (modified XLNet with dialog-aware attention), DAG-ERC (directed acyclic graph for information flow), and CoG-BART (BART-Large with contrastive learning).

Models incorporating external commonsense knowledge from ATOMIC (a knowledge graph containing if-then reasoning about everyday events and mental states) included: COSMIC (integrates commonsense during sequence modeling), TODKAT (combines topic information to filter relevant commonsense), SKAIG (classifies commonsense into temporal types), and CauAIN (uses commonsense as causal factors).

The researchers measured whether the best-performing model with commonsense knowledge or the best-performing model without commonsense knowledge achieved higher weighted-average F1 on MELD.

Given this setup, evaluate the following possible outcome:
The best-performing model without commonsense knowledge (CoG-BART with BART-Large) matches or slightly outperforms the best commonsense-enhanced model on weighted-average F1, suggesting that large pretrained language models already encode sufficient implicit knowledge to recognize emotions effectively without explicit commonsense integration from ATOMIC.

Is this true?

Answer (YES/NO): NO